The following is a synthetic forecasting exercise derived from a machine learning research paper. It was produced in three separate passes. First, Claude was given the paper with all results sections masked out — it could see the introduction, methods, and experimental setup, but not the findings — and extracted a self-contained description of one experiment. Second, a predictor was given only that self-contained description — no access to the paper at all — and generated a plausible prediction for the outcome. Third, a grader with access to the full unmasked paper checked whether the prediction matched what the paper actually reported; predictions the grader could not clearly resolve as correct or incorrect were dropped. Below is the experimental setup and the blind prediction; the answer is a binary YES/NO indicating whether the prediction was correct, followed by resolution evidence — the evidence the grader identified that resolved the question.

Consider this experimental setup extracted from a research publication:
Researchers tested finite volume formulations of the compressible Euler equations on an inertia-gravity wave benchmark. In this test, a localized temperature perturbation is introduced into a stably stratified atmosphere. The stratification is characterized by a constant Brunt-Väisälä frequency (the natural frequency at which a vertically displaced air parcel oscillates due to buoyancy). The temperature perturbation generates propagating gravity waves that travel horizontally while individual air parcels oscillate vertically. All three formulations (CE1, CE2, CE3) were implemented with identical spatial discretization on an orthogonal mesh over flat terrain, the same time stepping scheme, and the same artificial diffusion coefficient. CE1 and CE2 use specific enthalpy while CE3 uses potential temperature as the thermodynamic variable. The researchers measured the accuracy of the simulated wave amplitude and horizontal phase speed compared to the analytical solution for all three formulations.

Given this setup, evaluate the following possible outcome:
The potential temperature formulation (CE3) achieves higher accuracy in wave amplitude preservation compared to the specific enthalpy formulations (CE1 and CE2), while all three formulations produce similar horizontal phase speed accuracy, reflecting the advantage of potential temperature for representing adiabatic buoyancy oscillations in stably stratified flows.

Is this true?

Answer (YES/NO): NO